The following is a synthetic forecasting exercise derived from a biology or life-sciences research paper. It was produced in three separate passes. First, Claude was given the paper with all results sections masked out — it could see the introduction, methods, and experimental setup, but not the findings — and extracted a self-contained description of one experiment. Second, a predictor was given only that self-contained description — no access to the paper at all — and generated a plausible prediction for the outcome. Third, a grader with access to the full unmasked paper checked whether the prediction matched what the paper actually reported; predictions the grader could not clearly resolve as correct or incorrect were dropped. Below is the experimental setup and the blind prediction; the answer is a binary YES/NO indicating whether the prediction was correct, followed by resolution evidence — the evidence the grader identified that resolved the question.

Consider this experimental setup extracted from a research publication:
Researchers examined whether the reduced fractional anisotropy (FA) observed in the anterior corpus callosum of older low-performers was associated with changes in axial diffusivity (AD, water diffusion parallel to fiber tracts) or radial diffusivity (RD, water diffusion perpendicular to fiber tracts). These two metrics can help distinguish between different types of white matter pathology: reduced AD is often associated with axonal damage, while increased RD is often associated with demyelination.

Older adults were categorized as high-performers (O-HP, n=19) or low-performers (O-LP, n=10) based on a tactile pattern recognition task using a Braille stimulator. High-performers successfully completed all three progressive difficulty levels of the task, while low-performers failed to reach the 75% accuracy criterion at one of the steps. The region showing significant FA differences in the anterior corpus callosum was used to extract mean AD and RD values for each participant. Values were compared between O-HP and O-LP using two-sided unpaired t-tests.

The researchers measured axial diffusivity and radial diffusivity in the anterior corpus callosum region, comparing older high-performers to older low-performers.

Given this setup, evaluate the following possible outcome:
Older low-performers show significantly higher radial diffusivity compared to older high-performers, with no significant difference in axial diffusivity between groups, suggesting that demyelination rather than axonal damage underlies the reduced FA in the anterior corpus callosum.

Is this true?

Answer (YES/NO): NO